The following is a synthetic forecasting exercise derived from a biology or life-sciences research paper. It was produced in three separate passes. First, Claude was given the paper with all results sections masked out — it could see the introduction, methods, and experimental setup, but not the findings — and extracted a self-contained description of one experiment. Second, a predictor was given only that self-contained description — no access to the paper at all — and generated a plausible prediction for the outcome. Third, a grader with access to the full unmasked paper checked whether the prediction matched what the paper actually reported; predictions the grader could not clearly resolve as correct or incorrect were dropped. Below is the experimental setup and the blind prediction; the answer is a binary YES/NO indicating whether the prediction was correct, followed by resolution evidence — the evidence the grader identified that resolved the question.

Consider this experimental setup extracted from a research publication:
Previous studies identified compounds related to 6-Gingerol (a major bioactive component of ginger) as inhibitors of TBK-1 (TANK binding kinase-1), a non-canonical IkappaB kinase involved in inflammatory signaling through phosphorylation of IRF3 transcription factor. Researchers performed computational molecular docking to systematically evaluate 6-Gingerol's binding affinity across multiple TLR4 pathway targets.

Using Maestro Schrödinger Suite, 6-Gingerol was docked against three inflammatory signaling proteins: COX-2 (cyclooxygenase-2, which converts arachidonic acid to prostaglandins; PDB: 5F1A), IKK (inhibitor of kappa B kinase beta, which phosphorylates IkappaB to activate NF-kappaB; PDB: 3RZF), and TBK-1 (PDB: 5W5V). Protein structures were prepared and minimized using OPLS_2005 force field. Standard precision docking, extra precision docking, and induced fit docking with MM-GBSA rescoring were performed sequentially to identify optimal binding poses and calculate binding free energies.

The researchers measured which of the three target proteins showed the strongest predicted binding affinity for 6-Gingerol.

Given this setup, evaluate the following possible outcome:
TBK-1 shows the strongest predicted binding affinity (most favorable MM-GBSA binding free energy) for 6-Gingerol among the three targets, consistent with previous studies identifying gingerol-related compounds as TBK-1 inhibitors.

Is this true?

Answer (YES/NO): NO